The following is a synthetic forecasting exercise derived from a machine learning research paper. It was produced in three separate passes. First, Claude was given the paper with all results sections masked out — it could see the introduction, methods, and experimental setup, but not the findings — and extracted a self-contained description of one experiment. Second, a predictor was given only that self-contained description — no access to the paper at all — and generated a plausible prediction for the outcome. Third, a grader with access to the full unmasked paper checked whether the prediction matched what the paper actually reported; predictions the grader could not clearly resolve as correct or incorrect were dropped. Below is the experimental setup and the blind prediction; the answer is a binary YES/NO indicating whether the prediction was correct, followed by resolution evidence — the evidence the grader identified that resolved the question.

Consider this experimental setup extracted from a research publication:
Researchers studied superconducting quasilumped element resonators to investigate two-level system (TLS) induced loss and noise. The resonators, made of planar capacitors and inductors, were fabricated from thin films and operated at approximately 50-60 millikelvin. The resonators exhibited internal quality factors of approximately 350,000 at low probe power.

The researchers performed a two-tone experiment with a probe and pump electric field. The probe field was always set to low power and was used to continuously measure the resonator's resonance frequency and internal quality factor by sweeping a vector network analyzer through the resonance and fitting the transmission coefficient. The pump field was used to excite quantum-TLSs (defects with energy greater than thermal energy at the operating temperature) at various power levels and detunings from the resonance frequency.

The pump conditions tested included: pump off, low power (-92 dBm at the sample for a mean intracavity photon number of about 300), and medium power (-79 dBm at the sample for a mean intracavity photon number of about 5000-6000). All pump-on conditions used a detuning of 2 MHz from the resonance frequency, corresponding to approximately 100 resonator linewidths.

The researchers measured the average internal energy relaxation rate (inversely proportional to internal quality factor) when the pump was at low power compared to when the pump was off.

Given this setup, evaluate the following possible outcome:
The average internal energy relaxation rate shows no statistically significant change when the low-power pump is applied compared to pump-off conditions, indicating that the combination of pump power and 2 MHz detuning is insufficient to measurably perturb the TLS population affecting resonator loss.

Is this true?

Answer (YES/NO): NO